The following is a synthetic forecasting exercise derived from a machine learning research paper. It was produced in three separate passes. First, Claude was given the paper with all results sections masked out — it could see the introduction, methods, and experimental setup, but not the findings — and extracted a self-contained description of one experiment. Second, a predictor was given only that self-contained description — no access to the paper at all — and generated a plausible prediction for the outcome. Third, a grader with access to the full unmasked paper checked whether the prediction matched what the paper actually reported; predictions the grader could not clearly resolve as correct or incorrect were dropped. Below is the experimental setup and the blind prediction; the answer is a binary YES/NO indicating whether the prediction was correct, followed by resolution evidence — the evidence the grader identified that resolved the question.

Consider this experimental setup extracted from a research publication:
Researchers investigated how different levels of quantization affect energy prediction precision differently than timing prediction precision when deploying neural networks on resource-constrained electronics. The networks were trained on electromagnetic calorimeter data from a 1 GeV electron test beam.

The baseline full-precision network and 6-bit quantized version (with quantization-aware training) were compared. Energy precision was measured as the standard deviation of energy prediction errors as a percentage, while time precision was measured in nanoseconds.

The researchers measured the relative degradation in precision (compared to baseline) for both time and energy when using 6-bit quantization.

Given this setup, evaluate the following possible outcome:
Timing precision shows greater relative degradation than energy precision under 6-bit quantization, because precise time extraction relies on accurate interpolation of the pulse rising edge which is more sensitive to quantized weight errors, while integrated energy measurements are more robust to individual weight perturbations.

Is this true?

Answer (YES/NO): NO